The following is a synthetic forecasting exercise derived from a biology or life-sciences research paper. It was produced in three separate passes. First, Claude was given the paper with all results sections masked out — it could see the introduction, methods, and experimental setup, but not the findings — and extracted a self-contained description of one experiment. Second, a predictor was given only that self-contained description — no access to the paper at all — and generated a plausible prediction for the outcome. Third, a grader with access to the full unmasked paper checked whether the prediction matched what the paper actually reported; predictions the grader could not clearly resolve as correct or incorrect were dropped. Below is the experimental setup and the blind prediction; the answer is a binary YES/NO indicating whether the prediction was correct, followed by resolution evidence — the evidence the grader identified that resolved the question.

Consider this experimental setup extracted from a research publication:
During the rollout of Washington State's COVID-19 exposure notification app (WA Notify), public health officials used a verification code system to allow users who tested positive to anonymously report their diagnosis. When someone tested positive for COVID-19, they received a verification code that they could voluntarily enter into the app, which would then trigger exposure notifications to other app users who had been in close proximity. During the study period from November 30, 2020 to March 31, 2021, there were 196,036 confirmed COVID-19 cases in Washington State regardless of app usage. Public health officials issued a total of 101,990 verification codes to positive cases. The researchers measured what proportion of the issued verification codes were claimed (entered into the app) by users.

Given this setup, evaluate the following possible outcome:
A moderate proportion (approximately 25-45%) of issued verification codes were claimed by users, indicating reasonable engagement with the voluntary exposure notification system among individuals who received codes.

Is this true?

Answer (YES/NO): NO